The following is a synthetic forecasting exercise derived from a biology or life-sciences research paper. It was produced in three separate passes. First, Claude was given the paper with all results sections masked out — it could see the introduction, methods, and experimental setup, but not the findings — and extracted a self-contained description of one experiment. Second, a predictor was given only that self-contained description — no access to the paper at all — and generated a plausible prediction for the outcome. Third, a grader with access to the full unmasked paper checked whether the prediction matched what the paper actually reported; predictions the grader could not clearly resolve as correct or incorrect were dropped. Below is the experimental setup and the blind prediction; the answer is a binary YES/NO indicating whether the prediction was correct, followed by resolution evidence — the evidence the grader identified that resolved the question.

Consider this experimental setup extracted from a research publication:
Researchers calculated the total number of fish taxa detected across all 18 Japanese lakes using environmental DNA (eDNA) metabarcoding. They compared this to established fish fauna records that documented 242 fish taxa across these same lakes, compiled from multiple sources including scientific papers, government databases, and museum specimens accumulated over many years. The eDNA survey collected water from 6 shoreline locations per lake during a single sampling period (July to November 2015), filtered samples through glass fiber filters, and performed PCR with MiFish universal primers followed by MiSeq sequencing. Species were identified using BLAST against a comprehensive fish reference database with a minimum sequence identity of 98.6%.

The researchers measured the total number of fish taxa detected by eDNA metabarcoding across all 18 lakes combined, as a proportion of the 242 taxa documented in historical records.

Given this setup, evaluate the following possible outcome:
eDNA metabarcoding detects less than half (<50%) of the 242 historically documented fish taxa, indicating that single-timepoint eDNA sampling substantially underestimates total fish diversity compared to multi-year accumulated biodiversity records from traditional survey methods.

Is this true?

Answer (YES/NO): YES